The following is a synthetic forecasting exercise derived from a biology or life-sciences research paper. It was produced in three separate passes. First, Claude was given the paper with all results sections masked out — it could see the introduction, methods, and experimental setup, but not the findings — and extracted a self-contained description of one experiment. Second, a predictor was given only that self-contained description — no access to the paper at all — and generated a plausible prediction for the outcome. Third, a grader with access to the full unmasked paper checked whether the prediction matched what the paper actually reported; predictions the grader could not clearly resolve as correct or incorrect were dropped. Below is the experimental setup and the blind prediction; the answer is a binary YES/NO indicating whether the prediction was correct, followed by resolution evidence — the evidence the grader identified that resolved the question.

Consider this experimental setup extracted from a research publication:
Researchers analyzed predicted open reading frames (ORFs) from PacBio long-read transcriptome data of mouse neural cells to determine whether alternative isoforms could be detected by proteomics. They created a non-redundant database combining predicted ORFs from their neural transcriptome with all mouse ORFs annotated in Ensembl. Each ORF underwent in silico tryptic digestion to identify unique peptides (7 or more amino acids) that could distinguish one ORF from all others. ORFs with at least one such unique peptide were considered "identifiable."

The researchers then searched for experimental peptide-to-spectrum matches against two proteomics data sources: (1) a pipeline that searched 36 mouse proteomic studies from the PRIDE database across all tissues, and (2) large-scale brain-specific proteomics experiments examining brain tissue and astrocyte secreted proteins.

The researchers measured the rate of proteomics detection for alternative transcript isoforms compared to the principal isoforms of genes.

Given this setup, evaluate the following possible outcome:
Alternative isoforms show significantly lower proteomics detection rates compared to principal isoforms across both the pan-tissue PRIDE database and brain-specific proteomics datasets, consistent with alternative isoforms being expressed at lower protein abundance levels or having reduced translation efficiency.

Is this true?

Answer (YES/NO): YES